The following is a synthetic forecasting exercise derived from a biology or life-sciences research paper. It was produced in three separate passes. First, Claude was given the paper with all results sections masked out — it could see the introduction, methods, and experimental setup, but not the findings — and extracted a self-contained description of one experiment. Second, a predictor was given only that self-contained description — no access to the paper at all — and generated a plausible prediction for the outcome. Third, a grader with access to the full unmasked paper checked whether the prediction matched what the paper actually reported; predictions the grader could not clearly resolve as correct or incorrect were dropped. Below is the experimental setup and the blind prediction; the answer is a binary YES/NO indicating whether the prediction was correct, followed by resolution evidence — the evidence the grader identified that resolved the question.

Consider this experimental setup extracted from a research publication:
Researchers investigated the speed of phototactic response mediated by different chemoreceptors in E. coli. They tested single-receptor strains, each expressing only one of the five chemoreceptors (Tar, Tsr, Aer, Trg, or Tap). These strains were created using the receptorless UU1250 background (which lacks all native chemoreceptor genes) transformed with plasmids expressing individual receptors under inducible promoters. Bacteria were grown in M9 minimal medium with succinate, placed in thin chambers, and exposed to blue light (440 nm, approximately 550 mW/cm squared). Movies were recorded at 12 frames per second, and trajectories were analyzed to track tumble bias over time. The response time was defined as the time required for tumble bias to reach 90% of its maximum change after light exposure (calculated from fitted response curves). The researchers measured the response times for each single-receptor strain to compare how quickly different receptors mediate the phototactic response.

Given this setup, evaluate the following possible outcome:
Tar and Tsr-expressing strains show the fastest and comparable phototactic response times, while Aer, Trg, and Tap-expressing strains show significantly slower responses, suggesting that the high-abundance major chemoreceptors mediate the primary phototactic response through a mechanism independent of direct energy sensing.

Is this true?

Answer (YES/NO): NO